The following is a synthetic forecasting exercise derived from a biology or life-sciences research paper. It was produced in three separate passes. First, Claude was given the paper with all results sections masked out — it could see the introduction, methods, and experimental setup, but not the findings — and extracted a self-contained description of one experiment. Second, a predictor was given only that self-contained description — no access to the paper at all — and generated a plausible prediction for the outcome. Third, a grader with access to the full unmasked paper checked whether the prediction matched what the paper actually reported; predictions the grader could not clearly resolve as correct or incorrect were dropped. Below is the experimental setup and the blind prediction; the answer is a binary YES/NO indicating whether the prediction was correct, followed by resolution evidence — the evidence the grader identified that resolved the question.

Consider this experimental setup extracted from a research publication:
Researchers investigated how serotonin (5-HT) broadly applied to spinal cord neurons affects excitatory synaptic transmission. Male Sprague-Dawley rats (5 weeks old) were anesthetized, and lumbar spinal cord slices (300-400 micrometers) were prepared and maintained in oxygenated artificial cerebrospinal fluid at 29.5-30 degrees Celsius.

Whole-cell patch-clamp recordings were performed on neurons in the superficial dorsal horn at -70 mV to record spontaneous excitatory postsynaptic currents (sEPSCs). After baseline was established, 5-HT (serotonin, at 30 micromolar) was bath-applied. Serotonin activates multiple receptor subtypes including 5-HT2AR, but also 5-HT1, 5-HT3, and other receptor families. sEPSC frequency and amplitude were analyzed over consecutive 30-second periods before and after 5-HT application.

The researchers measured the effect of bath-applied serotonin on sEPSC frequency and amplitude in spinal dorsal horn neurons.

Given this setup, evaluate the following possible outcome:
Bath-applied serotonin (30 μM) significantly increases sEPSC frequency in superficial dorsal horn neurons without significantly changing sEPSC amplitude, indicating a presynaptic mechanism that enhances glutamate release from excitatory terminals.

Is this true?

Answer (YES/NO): YES